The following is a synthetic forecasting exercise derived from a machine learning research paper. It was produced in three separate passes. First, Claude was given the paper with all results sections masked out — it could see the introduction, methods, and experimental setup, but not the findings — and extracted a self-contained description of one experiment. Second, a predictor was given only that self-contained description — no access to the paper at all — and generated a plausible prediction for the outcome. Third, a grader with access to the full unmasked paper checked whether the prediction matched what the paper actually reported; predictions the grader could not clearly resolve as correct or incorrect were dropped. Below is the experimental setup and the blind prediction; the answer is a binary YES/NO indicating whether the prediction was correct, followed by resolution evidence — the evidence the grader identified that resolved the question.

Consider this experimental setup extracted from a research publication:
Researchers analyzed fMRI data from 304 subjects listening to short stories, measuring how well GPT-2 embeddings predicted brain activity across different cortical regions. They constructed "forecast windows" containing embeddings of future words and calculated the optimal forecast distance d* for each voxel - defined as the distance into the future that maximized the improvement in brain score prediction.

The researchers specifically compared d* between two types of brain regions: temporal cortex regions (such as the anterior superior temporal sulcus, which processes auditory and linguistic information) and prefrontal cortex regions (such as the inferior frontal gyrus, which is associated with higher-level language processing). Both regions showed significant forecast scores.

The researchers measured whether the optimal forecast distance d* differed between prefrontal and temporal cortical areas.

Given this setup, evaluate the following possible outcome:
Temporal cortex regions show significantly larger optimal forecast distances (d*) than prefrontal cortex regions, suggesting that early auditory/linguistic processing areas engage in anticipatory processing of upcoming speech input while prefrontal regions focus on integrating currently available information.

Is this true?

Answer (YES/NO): NO